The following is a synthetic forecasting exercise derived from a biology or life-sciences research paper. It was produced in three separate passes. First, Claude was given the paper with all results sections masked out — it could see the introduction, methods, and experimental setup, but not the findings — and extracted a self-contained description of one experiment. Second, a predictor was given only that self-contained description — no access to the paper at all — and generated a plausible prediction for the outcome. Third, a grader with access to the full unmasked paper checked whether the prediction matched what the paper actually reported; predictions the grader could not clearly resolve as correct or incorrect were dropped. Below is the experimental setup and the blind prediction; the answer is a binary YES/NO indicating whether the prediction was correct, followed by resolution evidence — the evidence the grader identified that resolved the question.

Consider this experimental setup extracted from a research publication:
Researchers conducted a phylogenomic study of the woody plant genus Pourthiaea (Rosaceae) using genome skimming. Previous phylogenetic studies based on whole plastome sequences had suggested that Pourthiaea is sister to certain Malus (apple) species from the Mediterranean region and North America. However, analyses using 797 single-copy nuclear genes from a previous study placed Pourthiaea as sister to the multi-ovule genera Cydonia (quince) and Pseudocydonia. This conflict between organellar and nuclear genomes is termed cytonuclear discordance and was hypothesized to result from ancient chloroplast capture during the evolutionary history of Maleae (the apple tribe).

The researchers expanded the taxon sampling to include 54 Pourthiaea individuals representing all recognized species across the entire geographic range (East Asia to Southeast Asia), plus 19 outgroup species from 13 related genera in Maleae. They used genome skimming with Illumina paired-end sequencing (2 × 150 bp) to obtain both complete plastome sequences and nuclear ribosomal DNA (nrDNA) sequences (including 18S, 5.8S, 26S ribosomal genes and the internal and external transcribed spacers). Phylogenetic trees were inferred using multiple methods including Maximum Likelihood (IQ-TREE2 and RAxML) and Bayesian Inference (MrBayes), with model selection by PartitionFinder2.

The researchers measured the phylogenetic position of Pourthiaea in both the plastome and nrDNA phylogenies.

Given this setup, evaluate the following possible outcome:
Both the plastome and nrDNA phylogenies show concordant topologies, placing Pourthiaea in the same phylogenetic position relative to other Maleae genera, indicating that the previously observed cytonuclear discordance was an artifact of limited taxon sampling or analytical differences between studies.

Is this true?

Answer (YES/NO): NO